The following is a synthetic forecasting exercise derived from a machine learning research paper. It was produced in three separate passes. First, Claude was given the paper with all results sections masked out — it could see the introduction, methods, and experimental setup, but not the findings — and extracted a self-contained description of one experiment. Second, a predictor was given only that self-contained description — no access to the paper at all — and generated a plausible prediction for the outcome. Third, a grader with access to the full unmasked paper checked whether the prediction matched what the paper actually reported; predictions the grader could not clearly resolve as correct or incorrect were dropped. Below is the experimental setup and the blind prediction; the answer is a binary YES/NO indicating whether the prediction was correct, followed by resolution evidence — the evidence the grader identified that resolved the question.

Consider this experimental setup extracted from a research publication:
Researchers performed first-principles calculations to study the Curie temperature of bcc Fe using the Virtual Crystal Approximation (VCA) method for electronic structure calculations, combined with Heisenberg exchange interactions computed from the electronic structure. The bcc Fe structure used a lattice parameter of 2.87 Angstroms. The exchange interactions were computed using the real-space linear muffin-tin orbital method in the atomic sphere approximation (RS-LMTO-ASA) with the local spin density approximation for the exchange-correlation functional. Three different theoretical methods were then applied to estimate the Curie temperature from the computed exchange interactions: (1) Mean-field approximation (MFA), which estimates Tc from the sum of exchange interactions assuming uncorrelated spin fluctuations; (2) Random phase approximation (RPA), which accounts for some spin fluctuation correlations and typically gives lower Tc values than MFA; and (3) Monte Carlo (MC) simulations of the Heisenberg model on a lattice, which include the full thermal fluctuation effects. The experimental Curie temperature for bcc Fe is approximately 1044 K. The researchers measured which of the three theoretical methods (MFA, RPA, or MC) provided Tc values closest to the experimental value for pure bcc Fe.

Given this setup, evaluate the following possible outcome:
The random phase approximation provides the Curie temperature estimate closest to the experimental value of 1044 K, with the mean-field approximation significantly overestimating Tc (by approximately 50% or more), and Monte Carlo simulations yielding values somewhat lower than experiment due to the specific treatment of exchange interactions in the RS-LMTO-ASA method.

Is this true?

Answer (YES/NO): NO